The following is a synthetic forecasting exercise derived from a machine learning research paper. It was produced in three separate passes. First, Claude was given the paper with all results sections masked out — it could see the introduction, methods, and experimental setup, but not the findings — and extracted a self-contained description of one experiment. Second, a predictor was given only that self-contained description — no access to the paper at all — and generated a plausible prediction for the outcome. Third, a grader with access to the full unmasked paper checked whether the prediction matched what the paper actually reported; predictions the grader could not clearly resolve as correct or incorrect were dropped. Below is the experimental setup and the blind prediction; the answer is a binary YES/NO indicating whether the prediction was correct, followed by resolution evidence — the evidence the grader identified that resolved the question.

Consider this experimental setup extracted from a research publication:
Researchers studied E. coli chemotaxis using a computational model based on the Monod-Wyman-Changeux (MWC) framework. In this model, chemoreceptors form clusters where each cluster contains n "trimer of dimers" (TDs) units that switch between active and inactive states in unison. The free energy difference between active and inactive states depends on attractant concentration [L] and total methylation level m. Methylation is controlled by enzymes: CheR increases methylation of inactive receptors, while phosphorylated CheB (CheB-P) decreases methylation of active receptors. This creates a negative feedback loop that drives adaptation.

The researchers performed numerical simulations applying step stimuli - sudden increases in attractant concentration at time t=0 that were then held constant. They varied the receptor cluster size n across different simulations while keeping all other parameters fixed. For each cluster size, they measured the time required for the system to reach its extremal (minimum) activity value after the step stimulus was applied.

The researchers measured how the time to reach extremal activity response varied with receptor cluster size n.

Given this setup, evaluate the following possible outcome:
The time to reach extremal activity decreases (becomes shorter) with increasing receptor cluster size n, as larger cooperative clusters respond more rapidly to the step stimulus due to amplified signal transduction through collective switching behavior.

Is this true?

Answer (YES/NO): NO